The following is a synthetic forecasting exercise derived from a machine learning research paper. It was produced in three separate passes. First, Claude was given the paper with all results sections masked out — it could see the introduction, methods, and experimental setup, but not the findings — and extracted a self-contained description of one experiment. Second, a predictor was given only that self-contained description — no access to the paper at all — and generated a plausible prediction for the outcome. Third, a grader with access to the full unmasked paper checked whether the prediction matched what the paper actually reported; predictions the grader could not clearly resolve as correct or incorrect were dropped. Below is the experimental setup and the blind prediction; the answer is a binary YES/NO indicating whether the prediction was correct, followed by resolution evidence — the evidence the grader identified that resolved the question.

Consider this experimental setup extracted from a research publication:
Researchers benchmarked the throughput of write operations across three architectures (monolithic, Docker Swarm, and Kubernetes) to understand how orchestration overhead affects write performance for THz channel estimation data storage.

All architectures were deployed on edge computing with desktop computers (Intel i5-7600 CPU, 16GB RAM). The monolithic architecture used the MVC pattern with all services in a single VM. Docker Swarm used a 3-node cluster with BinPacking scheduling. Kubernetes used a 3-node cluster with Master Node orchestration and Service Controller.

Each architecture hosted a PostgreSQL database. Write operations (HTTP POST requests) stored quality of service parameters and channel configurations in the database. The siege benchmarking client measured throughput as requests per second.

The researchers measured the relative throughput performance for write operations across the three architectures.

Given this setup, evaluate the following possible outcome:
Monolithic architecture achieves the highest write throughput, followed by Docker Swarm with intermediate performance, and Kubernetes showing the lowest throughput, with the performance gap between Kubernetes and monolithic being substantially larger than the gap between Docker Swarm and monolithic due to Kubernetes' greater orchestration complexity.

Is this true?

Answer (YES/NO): NO